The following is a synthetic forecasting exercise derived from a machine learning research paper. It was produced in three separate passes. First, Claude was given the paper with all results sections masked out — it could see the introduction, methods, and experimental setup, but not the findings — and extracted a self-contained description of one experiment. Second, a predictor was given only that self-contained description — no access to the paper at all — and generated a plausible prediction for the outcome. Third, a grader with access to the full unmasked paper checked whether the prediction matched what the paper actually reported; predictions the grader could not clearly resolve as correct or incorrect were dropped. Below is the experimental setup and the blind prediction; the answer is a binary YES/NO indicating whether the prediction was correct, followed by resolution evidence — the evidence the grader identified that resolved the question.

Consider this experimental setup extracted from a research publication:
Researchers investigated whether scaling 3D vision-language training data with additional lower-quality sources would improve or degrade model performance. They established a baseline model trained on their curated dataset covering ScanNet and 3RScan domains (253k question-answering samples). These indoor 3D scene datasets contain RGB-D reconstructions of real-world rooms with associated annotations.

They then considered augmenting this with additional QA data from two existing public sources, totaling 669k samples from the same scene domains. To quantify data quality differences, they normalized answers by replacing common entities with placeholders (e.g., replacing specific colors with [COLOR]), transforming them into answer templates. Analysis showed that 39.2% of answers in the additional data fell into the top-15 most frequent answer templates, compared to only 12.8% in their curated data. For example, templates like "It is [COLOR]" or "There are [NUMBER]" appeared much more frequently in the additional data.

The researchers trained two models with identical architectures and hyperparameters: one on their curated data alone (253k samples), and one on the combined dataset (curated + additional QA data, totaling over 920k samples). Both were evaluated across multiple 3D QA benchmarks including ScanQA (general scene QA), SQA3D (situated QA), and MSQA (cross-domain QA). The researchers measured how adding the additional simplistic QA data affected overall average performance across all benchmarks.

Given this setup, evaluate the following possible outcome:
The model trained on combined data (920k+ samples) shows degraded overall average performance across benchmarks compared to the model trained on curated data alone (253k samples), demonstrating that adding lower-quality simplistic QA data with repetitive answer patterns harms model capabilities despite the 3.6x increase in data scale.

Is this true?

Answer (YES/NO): YES